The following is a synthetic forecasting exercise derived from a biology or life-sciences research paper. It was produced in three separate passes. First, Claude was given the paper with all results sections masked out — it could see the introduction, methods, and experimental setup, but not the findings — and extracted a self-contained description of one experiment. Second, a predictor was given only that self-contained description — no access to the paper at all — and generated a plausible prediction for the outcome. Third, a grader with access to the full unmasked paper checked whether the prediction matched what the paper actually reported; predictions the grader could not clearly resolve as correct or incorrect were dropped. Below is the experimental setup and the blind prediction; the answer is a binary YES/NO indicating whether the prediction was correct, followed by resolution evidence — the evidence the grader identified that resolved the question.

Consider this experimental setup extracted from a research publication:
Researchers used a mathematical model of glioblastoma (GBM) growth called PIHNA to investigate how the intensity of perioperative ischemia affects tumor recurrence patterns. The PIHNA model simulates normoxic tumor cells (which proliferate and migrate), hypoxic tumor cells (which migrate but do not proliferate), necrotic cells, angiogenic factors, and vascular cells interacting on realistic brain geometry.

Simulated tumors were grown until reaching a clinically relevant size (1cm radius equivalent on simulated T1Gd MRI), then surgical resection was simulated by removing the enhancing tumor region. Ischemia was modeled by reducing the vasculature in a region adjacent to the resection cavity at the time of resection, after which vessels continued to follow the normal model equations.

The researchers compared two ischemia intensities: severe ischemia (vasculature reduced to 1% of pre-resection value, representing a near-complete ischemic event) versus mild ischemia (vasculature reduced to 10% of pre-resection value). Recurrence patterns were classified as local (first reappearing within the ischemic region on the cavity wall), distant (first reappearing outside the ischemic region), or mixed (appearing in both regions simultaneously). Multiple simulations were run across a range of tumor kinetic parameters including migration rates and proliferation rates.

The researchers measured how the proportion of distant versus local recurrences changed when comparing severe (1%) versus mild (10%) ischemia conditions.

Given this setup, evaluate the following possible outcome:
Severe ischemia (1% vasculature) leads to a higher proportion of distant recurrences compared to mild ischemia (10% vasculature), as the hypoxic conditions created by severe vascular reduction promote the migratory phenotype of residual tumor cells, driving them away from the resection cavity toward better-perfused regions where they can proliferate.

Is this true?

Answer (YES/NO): YES